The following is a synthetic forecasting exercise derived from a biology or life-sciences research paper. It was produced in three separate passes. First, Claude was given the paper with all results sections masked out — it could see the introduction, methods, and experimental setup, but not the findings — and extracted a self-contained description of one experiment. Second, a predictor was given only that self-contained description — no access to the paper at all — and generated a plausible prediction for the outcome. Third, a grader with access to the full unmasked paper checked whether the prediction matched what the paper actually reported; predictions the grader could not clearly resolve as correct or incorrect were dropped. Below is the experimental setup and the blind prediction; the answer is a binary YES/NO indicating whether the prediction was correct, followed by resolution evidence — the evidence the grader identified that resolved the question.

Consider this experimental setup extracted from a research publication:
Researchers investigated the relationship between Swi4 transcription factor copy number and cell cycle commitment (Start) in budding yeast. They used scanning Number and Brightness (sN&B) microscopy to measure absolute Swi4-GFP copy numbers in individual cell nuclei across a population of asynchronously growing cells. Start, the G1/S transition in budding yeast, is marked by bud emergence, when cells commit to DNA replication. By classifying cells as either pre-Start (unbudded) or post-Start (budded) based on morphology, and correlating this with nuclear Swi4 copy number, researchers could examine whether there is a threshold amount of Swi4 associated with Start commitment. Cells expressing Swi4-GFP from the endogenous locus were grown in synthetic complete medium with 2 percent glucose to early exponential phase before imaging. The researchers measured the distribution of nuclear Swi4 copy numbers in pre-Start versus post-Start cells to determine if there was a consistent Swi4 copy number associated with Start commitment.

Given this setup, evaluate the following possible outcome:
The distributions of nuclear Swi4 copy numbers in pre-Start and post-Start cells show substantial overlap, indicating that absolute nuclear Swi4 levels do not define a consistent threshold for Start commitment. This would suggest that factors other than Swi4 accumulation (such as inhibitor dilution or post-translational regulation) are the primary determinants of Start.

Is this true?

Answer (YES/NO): NO